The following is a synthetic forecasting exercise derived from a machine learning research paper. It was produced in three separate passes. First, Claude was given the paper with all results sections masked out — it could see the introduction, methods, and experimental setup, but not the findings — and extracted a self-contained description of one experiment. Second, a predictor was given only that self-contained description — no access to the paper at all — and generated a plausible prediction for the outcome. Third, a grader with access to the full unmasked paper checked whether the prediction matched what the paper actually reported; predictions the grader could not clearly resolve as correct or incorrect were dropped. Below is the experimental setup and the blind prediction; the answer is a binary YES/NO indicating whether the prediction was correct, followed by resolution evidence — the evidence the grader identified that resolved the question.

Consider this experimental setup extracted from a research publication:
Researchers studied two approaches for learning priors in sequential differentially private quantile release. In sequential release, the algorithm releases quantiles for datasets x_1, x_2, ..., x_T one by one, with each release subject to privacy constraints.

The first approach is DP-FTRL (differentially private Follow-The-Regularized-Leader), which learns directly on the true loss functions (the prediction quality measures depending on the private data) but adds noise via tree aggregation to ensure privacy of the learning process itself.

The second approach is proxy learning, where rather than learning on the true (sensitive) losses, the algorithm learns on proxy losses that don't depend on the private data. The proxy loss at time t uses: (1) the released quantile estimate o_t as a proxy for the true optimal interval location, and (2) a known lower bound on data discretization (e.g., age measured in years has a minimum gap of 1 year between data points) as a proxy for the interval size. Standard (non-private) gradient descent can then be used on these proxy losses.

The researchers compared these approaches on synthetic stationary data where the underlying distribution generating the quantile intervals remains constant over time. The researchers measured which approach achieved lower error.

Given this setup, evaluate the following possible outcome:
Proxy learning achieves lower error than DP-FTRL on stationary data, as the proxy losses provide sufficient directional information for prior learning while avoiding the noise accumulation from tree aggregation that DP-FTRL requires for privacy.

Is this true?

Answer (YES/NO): YES